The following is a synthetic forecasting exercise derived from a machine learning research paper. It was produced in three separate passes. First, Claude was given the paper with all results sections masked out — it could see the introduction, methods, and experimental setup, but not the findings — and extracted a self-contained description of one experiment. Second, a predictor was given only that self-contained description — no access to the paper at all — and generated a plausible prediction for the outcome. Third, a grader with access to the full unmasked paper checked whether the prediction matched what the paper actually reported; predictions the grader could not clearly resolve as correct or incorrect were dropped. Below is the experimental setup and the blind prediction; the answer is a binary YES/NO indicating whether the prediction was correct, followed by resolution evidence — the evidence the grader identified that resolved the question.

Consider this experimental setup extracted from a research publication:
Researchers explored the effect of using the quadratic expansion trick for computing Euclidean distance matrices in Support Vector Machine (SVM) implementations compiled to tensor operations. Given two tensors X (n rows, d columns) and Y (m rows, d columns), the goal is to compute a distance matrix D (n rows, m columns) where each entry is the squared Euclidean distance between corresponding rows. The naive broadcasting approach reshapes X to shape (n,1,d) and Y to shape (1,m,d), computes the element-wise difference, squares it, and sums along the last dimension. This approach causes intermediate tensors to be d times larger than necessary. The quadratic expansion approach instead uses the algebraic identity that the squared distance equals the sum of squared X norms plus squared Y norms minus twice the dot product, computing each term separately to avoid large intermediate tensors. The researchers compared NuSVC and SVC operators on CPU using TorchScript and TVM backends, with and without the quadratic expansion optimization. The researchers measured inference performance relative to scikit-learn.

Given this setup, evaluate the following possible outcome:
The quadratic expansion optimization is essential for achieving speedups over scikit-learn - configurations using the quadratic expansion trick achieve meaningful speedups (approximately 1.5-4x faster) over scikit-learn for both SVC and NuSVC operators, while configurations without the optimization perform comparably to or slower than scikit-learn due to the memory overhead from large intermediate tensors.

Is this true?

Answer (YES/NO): NO